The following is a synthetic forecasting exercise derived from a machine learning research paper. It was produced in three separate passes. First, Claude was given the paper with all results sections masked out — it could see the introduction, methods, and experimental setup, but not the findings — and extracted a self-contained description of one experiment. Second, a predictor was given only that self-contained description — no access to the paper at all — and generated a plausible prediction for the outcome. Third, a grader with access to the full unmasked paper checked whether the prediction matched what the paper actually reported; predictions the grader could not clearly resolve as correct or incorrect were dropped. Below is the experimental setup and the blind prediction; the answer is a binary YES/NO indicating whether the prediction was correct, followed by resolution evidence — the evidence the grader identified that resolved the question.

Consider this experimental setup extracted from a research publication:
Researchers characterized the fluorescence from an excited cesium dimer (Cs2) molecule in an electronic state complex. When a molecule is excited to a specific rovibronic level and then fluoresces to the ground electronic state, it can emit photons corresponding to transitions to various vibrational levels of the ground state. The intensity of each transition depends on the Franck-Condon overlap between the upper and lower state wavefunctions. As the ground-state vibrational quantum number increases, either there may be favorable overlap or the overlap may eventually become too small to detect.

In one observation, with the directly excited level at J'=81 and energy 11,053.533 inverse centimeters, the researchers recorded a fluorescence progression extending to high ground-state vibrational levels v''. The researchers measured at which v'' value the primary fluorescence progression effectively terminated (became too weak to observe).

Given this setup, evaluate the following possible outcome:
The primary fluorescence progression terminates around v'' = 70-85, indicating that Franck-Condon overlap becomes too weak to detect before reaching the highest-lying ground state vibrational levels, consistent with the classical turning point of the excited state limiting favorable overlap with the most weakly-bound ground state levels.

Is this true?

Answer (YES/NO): NO